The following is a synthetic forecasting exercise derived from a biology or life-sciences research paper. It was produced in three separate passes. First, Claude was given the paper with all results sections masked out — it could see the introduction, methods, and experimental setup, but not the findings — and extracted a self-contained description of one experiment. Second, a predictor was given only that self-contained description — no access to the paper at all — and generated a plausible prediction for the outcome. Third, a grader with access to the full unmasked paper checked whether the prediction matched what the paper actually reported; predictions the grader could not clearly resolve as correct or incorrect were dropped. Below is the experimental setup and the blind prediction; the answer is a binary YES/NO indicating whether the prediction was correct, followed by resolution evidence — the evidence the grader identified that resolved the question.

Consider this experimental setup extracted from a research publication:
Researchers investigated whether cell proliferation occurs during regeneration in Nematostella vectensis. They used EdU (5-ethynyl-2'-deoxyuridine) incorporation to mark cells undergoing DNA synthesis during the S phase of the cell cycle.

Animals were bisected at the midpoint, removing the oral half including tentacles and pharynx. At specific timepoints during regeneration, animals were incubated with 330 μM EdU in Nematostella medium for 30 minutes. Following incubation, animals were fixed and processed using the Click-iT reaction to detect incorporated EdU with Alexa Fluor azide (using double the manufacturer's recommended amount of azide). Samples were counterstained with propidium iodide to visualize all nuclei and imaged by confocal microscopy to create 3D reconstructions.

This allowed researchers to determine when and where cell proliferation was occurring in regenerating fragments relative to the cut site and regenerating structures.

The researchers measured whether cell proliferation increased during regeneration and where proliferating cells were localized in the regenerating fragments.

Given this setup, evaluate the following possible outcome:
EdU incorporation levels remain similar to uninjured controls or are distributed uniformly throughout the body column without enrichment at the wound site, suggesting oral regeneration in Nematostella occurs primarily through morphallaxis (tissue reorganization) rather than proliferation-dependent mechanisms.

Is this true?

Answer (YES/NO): NO